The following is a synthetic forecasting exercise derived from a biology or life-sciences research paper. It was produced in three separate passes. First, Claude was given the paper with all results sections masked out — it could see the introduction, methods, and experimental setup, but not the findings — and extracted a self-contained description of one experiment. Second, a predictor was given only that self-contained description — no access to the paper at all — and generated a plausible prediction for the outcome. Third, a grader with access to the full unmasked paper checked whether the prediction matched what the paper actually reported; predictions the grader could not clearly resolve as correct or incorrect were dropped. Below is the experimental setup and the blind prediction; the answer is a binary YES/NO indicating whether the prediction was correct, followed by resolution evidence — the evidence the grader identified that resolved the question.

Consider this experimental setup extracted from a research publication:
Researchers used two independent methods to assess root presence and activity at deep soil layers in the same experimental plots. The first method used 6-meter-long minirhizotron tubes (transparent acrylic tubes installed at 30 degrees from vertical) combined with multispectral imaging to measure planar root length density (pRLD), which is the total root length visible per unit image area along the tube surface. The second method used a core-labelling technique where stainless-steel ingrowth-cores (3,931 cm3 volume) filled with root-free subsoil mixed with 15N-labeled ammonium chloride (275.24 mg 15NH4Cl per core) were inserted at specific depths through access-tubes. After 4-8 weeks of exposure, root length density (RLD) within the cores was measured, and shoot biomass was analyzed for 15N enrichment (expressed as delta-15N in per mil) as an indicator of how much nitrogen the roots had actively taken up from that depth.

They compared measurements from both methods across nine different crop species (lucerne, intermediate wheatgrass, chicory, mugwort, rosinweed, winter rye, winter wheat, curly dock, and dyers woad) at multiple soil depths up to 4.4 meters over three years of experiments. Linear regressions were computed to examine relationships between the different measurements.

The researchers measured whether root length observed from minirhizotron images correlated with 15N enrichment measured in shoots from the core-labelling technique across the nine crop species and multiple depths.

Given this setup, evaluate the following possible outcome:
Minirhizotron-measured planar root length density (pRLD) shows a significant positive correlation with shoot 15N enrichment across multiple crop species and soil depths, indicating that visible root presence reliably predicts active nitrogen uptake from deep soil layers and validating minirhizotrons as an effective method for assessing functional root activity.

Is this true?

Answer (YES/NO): NO